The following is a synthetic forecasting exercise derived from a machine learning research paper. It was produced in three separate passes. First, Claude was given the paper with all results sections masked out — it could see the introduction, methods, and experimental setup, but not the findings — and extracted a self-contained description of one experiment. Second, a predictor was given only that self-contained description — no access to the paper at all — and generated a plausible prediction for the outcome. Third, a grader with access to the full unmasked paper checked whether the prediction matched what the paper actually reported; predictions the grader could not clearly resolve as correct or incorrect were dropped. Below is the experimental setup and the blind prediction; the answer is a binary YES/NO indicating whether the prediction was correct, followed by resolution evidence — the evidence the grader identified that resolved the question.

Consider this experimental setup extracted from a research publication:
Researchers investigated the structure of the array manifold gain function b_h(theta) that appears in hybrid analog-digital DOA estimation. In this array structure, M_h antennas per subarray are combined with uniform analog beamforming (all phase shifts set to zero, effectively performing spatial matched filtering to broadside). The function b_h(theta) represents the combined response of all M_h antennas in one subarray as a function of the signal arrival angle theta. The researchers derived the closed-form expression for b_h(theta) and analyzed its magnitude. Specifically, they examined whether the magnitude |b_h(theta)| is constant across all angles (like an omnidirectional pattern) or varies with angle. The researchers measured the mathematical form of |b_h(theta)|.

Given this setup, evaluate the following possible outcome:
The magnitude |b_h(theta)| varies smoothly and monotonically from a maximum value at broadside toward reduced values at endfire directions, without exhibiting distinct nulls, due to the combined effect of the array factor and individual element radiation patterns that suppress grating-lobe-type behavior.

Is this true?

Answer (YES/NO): NO